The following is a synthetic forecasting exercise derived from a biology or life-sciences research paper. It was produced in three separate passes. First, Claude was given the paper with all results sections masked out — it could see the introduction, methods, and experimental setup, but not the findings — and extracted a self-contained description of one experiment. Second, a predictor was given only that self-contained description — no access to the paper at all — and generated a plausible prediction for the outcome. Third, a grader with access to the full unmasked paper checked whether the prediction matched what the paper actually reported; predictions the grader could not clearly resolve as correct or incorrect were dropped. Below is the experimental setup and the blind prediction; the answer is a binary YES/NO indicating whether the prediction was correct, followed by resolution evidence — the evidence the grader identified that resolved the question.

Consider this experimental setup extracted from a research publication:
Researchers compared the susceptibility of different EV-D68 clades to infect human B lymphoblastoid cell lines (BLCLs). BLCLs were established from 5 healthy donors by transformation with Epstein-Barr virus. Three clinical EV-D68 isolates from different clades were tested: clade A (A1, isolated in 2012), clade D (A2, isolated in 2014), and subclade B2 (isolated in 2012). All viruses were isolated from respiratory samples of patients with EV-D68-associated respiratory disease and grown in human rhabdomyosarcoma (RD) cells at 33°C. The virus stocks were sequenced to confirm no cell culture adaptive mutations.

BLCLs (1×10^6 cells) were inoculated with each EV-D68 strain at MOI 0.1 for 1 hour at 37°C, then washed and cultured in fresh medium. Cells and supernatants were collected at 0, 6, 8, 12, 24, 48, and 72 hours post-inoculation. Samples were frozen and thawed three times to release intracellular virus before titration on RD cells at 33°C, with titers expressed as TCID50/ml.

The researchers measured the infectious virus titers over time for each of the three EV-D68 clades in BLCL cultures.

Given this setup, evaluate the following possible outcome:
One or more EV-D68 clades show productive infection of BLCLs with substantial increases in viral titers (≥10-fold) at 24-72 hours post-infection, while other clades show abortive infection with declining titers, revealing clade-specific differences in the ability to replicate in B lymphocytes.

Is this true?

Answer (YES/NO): NO